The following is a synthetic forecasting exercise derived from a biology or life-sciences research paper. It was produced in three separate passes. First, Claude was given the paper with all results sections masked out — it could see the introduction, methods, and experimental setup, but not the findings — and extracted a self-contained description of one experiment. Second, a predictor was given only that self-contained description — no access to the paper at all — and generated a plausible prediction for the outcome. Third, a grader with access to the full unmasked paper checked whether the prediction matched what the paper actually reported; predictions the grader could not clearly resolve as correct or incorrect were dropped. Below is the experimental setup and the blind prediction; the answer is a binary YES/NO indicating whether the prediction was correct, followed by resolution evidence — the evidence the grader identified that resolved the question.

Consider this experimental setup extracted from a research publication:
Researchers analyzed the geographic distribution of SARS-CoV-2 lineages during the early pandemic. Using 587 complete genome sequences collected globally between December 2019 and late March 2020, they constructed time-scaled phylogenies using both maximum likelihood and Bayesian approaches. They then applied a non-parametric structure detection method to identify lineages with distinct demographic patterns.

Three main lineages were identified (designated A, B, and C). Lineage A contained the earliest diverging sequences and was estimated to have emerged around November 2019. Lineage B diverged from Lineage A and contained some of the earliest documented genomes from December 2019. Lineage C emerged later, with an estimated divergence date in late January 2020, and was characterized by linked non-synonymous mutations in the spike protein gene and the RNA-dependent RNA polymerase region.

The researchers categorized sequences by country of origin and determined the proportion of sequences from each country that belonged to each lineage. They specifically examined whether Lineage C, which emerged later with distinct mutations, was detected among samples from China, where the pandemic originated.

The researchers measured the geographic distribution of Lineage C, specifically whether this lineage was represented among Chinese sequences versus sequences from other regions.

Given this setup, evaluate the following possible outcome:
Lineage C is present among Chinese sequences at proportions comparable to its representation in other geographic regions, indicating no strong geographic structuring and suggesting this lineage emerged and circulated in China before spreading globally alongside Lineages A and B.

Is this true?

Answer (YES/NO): NO